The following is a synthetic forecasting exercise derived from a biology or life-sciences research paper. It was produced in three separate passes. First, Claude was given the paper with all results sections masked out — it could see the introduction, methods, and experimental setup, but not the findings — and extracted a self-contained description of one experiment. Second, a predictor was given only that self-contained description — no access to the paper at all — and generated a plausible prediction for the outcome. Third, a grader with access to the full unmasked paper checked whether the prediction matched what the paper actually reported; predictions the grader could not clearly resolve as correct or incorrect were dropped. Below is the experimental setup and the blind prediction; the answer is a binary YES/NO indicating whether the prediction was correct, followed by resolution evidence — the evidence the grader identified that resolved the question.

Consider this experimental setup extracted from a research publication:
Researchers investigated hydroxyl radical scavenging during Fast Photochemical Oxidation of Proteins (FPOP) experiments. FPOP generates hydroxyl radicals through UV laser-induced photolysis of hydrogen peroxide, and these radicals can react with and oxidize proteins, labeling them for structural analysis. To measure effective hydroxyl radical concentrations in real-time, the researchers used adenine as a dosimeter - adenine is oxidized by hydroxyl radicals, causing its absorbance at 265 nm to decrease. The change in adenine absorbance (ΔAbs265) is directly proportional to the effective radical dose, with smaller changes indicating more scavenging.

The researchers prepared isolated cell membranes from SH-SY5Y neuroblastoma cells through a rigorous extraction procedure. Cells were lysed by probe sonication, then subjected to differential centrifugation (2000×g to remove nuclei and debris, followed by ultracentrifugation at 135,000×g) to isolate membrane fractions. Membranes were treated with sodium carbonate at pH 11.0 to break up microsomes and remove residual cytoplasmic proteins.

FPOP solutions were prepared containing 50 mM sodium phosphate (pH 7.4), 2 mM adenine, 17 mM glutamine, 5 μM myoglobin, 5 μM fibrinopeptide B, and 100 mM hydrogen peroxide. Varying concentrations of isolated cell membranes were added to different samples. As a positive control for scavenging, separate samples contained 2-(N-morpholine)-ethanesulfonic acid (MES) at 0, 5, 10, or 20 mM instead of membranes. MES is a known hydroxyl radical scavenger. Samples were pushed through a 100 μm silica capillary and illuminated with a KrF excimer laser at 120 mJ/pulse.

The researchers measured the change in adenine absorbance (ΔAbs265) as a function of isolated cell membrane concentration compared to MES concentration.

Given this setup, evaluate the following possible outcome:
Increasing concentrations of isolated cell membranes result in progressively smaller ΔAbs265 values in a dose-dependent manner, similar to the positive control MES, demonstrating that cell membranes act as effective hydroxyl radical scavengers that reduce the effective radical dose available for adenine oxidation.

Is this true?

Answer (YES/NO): NO